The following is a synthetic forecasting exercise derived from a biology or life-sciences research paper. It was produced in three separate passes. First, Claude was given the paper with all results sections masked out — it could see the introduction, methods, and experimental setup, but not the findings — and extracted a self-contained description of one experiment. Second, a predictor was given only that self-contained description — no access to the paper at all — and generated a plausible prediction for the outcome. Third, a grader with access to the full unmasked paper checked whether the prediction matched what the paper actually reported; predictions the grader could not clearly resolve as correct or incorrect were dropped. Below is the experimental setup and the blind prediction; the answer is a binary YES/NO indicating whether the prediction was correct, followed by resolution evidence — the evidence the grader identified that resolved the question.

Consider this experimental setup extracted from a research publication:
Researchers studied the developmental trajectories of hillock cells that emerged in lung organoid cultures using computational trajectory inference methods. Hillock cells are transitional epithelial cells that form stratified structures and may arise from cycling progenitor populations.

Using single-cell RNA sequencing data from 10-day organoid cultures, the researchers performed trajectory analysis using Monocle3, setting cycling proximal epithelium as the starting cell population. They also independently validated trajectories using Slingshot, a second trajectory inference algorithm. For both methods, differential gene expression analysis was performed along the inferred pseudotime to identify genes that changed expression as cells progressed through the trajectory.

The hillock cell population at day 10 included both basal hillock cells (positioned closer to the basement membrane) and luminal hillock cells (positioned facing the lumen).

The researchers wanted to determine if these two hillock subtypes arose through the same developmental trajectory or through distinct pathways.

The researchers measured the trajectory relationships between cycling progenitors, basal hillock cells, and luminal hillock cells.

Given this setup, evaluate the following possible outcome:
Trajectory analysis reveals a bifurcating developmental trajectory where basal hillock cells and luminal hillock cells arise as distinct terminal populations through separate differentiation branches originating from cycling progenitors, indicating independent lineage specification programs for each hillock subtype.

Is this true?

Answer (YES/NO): NO